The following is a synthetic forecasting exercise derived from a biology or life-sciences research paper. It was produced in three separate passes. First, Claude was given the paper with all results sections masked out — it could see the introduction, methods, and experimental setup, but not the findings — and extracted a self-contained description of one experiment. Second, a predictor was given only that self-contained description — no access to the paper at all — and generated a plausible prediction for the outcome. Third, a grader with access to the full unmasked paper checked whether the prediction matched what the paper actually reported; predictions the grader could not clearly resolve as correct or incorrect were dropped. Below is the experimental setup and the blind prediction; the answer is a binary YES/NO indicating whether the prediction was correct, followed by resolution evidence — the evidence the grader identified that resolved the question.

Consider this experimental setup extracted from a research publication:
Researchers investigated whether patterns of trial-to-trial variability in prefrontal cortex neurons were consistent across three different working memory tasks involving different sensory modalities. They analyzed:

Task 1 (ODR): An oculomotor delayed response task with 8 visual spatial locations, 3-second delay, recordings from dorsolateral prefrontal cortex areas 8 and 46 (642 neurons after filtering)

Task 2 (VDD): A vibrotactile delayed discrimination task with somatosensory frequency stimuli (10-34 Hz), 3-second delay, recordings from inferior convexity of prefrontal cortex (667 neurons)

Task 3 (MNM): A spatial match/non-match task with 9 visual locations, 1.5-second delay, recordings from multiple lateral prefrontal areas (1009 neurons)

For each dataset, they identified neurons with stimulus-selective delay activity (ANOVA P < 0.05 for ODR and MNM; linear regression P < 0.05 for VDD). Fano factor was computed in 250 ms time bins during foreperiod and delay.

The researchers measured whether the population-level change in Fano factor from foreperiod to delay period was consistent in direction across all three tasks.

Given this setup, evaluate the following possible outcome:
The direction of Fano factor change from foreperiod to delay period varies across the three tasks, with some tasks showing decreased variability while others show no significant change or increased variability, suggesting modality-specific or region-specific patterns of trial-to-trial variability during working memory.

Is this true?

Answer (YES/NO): NO